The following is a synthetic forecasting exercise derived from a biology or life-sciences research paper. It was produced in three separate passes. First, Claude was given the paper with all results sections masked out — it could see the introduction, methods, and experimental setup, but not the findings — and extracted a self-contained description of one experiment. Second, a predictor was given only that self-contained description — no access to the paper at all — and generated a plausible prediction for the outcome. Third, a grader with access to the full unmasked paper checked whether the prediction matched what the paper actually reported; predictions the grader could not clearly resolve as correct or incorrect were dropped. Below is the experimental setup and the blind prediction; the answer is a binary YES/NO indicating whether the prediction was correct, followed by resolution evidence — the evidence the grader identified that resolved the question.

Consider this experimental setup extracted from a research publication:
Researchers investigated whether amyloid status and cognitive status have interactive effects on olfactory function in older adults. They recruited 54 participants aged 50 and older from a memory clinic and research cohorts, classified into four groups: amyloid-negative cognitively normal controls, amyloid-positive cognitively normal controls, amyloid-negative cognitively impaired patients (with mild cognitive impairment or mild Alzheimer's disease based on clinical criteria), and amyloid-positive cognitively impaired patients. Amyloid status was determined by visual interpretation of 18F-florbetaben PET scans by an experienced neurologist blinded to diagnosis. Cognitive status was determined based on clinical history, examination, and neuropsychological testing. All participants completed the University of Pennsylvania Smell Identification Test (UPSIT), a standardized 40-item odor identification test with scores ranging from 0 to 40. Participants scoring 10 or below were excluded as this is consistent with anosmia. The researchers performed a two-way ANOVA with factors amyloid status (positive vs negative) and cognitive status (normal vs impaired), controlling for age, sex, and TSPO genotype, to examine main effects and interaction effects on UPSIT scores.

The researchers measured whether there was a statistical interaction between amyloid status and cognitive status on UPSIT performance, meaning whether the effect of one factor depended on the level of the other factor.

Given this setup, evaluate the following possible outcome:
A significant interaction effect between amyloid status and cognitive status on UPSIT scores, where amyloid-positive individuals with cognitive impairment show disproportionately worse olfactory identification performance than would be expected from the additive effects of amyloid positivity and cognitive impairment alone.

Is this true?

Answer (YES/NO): NO